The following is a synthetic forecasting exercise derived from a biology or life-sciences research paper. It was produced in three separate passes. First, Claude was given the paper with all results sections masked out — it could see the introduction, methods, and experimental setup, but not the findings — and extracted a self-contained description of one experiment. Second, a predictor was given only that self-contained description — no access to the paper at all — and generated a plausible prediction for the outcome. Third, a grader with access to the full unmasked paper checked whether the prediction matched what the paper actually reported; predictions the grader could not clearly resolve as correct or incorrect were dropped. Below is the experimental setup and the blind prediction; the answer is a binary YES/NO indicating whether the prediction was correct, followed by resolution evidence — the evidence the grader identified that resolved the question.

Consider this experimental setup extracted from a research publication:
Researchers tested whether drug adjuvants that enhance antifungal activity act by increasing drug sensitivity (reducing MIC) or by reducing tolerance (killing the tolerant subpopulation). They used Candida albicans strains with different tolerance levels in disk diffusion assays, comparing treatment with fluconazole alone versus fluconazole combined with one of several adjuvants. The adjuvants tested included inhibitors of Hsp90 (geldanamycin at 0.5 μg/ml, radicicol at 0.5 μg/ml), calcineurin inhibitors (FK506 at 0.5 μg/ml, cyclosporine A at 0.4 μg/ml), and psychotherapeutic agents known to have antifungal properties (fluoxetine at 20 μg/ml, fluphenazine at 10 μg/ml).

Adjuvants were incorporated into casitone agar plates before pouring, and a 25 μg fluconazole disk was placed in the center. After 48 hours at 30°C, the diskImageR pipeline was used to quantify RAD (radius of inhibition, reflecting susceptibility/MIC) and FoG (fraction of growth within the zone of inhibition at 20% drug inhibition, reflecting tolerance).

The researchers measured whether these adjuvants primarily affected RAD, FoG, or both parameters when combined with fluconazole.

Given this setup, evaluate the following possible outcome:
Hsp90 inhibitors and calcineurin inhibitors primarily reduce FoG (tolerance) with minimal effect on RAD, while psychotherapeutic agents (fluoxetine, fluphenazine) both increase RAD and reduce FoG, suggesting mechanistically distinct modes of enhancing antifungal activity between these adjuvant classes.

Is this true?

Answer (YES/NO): NO